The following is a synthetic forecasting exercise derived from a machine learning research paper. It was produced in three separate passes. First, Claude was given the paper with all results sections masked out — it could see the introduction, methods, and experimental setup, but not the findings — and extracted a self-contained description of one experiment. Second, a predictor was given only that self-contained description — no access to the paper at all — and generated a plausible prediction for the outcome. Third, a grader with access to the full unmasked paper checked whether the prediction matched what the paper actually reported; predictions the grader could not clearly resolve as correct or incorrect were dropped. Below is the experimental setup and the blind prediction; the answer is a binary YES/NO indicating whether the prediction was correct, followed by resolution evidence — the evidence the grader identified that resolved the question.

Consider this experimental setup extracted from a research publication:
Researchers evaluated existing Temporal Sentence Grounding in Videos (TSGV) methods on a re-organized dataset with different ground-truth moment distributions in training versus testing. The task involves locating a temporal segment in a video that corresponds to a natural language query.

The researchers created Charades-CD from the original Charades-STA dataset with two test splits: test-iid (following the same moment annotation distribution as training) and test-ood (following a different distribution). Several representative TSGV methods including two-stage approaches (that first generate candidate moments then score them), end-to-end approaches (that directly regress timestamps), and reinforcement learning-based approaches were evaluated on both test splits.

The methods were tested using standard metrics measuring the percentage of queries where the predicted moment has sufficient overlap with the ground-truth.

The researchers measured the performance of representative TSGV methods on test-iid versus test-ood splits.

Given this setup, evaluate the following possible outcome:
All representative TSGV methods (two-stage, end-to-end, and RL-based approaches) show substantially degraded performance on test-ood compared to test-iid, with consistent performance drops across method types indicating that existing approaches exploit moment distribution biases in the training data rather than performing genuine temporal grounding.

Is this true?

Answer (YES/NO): NO